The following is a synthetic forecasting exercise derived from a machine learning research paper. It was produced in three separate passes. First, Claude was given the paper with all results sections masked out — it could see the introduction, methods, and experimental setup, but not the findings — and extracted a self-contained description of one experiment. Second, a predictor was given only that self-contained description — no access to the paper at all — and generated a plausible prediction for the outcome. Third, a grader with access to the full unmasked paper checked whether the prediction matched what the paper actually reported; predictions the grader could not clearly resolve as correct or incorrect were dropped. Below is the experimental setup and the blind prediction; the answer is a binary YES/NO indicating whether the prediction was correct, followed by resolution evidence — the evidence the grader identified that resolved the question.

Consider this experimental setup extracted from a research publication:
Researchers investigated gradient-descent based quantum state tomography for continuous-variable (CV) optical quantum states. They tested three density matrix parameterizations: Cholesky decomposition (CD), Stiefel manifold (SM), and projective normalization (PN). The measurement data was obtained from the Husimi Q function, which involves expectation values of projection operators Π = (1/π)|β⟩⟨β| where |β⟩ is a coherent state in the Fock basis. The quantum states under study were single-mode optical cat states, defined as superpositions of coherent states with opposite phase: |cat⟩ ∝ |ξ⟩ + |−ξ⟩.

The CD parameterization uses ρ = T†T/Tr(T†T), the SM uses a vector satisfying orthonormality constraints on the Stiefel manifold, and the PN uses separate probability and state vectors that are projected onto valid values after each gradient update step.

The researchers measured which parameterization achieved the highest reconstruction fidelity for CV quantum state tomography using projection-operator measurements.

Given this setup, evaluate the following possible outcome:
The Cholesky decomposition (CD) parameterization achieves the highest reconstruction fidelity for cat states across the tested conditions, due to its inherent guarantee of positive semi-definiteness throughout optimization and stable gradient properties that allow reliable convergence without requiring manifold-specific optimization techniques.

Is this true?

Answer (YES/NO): NO